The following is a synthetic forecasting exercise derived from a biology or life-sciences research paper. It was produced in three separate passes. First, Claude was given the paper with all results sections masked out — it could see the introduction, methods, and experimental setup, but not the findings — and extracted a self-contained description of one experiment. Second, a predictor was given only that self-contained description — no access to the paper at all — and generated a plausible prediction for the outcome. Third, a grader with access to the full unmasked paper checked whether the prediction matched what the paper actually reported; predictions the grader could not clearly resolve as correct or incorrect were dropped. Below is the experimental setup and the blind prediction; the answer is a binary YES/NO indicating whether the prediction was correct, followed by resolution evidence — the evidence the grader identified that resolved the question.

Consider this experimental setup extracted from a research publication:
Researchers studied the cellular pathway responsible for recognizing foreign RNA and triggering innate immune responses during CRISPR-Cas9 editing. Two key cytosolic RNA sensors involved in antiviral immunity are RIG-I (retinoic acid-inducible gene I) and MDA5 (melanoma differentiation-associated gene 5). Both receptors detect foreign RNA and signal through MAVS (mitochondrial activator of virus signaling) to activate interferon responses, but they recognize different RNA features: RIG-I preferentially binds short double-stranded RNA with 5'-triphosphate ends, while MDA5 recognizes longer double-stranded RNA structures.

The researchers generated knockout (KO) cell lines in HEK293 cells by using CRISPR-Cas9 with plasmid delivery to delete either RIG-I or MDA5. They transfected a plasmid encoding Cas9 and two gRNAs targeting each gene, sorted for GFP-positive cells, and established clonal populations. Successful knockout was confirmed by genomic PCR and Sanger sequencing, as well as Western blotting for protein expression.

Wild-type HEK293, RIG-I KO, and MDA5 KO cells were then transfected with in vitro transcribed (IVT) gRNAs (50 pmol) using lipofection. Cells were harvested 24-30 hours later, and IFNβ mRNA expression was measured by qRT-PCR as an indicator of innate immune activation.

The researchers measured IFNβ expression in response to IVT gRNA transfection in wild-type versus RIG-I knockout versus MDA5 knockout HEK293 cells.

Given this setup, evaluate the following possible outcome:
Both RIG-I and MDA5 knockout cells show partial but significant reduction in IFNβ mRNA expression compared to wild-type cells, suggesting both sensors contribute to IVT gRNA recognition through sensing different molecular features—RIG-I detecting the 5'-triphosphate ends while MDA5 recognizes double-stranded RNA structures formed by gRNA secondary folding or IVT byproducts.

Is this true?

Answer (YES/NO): NO